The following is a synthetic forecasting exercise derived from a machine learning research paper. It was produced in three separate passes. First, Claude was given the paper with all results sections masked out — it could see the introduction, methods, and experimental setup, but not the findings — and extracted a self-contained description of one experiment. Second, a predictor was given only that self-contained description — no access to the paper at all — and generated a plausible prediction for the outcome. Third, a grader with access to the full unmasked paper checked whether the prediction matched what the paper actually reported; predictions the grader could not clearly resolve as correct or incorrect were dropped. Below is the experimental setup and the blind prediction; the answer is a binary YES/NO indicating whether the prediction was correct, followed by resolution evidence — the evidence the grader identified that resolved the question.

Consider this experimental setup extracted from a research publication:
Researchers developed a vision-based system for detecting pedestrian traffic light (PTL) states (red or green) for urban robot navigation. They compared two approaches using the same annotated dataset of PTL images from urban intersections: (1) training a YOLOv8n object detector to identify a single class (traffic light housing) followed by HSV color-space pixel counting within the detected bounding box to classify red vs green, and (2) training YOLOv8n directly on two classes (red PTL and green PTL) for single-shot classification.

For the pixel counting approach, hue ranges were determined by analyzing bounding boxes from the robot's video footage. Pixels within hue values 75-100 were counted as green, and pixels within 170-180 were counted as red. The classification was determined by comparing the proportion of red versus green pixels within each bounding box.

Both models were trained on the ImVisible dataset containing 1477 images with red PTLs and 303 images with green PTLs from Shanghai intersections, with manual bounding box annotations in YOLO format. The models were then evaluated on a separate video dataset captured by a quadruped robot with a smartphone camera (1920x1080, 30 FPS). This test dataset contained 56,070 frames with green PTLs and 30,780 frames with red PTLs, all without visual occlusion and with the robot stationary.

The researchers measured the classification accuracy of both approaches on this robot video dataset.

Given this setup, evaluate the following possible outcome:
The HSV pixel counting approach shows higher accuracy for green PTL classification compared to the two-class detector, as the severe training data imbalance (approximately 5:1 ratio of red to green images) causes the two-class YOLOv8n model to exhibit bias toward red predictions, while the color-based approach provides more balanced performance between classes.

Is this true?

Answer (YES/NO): NO